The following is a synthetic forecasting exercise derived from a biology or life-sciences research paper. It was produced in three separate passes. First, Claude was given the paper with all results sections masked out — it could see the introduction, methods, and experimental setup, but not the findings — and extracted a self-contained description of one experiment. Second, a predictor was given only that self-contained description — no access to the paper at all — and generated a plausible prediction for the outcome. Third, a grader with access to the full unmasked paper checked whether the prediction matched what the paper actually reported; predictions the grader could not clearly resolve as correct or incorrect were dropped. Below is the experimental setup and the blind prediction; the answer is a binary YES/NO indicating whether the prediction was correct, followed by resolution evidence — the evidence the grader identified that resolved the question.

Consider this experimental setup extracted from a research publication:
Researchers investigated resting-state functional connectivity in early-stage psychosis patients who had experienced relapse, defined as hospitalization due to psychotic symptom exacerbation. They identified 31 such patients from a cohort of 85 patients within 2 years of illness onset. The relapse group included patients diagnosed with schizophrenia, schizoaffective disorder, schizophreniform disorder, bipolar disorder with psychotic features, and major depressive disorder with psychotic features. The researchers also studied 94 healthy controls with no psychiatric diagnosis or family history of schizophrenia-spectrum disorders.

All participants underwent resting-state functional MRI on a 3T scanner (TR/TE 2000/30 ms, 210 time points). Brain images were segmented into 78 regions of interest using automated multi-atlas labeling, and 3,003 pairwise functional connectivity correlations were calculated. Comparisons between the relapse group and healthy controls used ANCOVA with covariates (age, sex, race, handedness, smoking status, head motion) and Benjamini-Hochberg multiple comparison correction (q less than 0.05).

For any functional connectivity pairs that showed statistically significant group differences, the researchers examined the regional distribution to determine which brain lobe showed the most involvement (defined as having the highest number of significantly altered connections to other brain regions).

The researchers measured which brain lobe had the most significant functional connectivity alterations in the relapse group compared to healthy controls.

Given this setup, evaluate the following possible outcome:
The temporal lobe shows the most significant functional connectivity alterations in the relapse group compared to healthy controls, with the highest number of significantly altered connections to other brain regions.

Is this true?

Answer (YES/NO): NO